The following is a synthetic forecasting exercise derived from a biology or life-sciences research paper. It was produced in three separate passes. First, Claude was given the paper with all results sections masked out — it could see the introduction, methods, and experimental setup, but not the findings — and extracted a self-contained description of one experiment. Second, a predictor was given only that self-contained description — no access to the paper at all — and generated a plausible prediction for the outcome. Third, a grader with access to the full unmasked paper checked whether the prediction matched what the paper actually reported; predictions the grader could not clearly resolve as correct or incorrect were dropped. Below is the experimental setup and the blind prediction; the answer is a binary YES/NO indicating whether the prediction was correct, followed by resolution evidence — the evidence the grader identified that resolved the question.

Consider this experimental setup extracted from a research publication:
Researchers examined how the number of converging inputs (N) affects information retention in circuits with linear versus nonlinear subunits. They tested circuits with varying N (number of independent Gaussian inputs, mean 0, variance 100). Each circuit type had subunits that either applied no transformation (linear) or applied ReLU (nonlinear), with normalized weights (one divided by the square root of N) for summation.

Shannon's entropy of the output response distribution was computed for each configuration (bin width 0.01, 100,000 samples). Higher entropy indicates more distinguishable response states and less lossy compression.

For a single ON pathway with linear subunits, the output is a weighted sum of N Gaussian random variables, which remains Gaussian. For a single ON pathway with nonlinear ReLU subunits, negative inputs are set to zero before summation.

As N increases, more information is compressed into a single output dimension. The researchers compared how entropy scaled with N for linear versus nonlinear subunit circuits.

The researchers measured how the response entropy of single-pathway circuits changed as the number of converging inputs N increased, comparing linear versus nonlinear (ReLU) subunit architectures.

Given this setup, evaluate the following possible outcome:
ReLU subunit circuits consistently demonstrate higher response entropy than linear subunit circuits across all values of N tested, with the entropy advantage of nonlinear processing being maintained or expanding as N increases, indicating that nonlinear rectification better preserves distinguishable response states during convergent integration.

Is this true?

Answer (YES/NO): NO